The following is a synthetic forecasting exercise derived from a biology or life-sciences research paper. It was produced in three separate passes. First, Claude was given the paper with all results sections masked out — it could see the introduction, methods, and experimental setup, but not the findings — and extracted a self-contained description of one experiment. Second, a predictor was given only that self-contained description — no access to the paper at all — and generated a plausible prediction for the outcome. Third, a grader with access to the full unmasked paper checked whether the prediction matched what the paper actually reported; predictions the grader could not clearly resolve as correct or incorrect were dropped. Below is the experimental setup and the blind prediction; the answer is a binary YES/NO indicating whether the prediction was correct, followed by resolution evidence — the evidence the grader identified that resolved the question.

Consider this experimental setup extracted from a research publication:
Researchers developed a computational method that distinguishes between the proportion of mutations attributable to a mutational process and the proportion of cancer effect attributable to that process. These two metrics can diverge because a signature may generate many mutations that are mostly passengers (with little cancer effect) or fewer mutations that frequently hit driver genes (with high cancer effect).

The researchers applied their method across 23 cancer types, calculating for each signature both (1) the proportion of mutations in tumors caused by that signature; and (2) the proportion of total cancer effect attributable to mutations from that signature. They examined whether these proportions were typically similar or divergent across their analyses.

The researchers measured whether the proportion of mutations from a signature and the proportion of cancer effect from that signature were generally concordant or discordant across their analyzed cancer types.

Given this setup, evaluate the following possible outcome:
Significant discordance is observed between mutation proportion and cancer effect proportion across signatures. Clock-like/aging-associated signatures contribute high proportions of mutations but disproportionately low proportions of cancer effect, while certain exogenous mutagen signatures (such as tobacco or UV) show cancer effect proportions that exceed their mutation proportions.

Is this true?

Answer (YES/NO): NO